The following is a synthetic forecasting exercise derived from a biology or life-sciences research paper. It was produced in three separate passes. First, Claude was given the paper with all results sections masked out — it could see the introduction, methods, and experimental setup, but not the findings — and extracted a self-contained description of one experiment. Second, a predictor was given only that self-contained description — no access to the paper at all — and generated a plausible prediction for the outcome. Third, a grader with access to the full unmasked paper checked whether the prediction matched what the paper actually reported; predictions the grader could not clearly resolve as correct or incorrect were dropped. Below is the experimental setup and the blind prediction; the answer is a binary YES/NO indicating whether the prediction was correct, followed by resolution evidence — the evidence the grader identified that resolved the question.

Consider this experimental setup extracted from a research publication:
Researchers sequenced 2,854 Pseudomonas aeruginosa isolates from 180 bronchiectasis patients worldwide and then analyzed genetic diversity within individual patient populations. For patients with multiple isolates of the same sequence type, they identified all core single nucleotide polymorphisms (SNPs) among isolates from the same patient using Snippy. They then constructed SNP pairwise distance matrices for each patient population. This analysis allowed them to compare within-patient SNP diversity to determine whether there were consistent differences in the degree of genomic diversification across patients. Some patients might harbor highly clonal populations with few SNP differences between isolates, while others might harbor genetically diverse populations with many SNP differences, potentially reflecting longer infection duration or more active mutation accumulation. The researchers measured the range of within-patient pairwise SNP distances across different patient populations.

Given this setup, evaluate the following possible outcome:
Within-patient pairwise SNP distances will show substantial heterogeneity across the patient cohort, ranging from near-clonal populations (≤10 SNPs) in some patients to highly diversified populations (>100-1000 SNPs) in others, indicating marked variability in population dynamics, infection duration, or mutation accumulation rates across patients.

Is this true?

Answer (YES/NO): YES